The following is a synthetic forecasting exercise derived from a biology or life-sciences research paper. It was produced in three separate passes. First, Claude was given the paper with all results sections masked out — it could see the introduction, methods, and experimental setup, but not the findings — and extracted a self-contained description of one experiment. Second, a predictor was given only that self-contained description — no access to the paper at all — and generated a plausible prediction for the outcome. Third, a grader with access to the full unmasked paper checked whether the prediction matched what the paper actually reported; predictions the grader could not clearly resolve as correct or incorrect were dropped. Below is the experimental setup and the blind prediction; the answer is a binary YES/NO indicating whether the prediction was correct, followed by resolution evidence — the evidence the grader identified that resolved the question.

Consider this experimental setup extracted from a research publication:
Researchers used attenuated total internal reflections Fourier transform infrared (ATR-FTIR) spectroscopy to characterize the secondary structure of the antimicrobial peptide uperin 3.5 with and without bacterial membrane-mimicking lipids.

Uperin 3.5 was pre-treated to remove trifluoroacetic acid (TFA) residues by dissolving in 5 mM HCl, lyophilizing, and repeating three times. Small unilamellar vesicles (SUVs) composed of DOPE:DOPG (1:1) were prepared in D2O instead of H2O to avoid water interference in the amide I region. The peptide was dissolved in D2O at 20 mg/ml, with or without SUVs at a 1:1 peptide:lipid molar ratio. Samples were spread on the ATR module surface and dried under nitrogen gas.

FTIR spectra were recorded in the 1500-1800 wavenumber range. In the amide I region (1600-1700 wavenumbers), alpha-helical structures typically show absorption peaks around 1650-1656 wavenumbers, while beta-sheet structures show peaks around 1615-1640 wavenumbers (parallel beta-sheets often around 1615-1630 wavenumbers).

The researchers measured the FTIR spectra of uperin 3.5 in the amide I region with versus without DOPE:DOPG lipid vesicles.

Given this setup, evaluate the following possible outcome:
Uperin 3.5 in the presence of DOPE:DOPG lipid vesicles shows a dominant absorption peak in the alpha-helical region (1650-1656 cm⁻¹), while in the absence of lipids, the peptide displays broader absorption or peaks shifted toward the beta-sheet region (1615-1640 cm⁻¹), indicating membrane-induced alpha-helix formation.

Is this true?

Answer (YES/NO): YES